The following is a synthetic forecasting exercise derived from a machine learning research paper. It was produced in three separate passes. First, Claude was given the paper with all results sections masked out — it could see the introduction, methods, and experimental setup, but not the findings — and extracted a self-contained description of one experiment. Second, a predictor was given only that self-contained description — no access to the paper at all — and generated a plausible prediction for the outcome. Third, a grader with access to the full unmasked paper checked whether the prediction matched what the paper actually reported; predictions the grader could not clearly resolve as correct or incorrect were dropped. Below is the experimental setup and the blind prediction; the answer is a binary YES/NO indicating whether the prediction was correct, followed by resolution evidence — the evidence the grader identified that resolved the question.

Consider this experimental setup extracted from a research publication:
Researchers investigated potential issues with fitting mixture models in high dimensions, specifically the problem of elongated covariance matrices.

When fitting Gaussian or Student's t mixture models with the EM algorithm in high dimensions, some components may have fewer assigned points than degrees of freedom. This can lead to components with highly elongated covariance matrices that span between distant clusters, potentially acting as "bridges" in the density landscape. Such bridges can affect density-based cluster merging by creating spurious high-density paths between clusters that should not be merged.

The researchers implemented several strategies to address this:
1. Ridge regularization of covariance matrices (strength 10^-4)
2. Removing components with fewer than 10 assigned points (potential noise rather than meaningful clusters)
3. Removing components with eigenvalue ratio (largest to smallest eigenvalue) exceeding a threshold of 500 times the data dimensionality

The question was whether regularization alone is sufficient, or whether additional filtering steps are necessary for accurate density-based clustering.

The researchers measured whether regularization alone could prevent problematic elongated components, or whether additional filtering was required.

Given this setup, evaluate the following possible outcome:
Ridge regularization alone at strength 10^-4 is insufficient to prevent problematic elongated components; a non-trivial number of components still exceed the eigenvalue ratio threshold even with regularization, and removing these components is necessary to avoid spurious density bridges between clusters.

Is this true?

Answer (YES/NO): YES